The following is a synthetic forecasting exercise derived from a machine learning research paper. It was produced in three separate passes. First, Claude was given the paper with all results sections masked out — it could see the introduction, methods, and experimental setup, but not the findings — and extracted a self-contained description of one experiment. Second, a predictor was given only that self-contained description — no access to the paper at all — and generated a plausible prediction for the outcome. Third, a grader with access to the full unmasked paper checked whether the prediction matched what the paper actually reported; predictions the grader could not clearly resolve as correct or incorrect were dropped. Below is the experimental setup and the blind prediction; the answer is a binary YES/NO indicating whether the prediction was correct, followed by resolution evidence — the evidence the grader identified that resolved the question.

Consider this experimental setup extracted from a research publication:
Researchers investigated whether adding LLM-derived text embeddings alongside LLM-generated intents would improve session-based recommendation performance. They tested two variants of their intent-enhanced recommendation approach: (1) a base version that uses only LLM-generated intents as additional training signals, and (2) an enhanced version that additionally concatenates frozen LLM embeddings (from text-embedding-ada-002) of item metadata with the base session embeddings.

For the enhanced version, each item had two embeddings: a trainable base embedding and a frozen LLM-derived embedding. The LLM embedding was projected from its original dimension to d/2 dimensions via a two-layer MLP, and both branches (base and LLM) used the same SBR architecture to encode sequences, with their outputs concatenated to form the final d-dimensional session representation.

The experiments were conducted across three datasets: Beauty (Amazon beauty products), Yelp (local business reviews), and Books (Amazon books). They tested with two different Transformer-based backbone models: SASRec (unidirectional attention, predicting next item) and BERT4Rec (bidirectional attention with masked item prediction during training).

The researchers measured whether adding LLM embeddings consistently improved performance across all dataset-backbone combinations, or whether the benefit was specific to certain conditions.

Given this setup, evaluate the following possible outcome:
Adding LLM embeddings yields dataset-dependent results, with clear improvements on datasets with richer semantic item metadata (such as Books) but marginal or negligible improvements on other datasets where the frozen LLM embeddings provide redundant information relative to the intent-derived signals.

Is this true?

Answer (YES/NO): NO